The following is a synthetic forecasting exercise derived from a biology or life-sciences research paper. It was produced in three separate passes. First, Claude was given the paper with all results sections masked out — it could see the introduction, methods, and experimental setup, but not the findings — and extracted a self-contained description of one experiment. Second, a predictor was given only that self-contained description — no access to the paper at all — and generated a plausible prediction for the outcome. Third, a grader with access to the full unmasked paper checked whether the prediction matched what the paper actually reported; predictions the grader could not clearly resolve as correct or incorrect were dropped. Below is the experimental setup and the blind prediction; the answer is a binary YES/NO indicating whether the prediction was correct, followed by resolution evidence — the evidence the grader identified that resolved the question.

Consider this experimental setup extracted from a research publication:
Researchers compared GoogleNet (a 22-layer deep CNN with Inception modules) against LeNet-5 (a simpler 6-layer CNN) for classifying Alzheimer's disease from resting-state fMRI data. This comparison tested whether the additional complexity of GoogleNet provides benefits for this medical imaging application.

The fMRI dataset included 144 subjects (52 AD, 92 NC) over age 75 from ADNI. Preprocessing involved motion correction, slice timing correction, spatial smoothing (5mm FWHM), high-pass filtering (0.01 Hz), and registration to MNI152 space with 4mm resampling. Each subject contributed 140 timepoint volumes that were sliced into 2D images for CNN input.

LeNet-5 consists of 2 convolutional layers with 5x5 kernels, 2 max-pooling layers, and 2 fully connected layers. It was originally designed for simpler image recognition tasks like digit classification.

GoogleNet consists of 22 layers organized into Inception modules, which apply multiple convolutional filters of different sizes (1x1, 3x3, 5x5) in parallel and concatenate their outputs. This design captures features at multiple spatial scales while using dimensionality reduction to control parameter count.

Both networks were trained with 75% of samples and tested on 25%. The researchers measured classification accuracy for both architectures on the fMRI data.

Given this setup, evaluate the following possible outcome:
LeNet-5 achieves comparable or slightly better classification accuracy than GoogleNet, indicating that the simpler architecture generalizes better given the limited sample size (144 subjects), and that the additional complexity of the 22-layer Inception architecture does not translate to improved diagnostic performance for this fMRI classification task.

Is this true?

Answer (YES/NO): NO